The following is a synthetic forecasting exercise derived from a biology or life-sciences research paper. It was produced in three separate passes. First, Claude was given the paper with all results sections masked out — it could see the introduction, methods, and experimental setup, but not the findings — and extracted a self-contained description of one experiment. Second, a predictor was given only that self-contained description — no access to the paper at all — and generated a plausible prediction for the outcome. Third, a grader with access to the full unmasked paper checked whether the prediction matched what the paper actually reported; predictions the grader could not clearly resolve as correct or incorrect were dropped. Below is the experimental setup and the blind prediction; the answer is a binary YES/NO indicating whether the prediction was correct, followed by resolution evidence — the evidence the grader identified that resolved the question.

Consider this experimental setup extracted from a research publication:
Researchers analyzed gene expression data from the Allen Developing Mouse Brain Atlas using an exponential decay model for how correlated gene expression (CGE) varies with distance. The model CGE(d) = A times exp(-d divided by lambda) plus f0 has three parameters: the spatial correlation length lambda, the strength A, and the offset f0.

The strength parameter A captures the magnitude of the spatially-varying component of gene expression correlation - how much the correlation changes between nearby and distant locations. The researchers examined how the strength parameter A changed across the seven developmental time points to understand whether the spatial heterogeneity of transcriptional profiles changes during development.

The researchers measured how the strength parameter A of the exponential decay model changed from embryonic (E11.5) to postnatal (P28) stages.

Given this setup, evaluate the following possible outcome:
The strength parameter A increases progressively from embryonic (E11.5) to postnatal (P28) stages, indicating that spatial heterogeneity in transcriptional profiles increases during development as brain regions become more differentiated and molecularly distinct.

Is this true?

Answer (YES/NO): NO